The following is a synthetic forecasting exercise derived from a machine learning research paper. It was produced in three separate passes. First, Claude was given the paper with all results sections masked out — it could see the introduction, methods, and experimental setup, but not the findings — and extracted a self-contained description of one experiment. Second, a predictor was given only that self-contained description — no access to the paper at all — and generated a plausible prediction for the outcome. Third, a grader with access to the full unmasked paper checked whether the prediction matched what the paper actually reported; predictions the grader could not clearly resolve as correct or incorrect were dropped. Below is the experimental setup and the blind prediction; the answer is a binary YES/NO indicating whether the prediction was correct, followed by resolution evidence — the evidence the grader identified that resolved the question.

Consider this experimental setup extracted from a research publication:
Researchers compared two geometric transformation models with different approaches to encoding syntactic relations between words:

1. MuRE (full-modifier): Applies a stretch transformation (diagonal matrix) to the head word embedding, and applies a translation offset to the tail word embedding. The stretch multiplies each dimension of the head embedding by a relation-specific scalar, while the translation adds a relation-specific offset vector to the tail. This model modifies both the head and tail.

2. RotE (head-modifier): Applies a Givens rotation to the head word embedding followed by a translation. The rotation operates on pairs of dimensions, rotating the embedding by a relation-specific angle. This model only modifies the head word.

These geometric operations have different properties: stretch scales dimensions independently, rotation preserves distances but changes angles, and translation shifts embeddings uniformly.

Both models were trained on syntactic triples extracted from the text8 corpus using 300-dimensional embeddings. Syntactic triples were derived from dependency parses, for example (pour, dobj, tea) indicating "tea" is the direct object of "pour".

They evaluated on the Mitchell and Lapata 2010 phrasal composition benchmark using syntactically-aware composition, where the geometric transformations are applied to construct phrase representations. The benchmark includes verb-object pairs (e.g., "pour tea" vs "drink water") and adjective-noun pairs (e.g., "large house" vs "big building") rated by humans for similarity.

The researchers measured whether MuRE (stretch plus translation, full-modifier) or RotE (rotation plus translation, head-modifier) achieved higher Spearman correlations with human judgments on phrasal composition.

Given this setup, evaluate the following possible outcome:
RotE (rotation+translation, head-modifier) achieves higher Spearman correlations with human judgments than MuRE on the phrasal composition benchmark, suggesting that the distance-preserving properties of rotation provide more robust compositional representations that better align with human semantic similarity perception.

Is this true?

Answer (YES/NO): YES